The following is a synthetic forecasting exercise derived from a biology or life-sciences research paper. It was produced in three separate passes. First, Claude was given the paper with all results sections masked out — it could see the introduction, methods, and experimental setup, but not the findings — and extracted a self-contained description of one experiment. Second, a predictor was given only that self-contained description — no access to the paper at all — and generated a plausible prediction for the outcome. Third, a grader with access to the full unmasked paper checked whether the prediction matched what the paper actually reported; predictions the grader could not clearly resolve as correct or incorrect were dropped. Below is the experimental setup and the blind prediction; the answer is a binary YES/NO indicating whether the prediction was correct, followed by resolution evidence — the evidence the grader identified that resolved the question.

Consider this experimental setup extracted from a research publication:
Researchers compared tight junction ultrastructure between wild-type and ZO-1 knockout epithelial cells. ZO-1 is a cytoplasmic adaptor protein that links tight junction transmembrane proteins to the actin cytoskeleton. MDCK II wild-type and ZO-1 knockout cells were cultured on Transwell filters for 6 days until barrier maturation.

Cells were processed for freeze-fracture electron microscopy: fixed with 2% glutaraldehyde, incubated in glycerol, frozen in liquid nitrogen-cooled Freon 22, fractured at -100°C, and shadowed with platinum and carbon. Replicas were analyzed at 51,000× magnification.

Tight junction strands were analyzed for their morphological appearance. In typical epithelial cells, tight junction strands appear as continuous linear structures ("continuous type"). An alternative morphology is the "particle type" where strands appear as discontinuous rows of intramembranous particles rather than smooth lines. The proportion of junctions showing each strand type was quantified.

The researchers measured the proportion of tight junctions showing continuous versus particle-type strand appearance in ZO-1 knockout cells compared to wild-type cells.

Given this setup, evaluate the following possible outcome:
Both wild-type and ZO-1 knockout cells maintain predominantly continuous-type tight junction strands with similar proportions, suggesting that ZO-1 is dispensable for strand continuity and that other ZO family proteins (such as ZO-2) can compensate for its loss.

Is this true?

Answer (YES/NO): NO